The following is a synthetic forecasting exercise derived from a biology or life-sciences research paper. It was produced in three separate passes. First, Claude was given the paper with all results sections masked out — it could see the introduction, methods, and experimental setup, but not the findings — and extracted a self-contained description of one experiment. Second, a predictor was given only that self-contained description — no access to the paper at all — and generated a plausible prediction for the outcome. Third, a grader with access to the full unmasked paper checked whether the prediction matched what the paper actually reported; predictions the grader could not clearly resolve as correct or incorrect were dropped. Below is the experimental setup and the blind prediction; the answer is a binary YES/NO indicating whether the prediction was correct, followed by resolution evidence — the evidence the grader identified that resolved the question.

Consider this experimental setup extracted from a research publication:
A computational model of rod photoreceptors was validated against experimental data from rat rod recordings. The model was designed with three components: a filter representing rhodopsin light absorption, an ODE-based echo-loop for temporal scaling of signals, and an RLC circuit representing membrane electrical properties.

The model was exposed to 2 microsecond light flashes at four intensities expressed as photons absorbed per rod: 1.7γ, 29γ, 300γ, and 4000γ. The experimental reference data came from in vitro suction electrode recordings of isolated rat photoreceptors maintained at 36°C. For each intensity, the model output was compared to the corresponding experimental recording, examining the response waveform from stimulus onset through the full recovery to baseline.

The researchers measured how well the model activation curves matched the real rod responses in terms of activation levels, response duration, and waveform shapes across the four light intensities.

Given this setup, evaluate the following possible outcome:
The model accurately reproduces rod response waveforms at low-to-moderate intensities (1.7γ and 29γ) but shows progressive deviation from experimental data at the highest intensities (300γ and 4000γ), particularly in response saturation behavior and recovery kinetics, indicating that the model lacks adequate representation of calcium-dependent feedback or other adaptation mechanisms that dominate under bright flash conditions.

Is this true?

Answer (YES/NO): NO